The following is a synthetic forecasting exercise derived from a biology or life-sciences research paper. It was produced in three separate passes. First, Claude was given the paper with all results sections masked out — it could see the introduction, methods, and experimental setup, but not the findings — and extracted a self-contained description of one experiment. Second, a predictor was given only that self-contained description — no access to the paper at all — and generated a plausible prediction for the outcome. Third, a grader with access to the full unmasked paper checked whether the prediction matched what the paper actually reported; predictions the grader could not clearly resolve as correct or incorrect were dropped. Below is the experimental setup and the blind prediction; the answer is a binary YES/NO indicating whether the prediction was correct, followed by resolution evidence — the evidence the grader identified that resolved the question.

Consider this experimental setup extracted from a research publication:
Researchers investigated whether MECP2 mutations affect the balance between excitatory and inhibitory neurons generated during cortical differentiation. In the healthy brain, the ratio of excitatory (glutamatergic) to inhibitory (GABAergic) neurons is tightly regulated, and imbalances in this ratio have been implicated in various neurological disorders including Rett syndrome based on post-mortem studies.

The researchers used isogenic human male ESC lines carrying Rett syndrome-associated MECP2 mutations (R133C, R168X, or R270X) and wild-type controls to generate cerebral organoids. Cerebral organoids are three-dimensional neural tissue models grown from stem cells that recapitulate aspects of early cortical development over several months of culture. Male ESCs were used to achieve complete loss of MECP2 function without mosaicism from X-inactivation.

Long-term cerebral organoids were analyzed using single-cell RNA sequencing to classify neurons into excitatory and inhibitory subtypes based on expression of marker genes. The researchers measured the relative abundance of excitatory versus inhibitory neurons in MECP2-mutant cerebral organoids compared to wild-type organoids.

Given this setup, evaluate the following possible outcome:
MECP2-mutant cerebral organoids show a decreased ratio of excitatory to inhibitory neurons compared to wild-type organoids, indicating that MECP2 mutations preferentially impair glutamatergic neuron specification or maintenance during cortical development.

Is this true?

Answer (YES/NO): NO